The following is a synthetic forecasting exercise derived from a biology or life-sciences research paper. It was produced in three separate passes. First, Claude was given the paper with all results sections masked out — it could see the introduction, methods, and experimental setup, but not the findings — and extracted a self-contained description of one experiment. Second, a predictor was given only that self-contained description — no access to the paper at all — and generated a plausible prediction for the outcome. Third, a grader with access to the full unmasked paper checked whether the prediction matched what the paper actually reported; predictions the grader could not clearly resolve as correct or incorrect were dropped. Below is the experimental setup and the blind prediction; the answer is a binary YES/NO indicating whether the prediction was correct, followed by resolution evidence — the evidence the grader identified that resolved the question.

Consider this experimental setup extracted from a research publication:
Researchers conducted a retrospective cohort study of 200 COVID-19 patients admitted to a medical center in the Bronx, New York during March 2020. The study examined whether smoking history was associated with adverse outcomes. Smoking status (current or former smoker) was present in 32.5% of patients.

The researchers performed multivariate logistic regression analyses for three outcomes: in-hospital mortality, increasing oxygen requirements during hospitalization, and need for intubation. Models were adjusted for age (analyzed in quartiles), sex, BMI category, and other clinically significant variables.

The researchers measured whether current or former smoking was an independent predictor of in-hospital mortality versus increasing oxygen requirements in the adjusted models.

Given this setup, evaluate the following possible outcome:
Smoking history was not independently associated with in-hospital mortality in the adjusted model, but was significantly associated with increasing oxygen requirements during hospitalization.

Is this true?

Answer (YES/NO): YES